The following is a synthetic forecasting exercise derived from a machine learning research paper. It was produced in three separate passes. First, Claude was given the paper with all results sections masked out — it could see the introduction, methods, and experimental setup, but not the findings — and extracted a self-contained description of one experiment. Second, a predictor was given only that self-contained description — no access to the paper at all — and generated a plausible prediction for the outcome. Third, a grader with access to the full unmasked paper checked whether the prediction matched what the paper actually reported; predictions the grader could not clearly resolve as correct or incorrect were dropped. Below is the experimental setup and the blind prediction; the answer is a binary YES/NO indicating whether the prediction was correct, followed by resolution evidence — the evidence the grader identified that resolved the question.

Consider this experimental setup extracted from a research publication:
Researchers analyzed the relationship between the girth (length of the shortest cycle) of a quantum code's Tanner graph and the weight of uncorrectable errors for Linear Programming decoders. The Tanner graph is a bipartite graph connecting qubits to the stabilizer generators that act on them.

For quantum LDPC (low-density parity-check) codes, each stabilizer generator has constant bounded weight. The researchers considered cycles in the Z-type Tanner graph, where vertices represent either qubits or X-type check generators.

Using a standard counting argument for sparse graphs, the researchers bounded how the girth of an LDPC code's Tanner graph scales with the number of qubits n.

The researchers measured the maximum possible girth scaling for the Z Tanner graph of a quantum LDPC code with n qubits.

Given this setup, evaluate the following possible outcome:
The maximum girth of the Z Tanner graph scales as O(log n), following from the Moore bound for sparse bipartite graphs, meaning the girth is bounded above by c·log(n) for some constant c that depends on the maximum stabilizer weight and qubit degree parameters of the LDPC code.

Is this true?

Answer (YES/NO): YES